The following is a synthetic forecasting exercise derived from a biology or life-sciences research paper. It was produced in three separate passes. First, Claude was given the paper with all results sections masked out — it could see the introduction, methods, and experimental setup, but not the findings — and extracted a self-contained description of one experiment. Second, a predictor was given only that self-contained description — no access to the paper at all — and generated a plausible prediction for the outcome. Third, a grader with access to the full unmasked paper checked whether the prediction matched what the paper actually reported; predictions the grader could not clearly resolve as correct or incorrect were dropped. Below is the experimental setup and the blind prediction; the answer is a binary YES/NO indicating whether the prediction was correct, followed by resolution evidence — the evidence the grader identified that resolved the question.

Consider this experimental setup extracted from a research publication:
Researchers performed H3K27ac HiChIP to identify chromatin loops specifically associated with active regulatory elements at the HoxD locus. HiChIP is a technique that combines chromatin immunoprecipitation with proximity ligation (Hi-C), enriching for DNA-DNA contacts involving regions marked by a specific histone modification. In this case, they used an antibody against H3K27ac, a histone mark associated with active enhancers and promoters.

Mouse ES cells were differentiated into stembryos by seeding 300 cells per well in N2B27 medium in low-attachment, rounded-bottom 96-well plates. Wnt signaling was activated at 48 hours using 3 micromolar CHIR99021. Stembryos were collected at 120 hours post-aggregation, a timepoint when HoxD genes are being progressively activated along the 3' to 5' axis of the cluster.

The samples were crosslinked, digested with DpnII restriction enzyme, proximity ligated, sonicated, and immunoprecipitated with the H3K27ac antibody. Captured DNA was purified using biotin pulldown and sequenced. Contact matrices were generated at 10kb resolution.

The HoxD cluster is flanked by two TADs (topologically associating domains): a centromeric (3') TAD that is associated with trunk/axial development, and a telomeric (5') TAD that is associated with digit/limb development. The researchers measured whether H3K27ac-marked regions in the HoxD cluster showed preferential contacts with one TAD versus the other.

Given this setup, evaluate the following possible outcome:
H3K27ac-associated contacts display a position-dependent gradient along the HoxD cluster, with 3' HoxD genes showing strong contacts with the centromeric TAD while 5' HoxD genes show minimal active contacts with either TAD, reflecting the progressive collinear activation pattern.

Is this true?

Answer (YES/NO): YES